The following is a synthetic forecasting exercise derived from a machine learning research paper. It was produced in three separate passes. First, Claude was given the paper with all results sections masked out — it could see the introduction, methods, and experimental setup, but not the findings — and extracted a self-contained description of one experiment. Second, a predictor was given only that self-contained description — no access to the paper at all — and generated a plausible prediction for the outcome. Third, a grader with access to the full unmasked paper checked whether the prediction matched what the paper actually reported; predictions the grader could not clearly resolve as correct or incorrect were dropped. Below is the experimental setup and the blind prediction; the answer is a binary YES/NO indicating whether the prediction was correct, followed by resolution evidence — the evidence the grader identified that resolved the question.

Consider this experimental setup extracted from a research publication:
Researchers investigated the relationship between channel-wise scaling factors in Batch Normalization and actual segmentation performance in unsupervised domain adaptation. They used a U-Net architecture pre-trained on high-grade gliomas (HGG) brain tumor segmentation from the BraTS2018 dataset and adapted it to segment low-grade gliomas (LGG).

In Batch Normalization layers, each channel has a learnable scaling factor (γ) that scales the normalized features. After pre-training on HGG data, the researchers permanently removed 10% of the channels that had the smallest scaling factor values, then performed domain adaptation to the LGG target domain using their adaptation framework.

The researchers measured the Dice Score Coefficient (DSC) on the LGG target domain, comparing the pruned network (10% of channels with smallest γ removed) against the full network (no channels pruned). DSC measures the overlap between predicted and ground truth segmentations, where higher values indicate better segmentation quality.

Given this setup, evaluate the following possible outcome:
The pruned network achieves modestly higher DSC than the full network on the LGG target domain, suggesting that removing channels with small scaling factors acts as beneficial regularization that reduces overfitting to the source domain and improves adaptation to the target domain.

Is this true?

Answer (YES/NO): NO